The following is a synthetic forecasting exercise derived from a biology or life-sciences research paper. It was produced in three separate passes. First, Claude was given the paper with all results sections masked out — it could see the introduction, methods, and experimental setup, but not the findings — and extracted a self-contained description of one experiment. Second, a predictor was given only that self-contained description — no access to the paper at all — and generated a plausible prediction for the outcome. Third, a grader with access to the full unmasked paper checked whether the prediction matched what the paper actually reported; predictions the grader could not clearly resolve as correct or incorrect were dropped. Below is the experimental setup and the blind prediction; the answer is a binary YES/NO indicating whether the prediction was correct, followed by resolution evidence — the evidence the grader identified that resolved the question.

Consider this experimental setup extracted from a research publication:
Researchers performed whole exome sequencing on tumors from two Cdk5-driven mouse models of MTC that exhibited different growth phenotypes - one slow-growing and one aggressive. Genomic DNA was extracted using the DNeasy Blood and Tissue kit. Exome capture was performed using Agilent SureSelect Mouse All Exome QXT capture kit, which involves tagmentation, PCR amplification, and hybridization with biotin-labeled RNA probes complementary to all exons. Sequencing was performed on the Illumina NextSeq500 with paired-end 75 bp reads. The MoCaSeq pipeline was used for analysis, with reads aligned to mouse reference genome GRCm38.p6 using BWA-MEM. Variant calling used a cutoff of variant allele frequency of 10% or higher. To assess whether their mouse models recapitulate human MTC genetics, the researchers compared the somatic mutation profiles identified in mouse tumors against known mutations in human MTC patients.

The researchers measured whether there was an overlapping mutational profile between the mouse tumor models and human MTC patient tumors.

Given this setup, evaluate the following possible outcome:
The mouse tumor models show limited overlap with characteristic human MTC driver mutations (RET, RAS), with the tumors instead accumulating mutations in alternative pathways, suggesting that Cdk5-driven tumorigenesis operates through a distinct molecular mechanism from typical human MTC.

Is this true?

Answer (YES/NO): YES